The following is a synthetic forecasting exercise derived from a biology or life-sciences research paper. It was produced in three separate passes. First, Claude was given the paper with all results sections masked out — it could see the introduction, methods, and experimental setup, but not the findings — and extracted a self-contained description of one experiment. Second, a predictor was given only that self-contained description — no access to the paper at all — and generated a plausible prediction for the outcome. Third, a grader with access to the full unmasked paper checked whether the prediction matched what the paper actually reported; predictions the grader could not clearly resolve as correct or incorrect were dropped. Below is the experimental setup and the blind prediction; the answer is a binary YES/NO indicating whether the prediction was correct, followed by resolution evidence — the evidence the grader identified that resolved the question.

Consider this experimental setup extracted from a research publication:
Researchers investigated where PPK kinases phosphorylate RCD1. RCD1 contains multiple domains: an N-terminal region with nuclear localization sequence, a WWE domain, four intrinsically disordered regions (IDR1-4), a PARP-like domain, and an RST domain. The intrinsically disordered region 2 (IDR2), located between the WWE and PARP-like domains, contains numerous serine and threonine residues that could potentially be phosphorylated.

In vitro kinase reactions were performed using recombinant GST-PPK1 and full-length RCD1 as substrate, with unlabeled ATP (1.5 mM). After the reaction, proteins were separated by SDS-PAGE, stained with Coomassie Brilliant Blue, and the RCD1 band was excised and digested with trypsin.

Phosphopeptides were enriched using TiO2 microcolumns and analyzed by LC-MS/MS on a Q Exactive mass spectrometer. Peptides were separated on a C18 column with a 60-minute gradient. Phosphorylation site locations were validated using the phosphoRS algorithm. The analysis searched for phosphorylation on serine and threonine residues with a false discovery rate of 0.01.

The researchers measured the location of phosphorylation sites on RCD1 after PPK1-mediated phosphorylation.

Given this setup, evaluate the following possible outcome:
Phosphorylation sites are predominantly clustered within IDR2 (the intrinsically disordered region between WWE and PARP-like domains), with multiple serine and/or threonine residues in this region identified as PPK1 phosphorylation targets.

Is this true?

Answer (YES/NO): YES